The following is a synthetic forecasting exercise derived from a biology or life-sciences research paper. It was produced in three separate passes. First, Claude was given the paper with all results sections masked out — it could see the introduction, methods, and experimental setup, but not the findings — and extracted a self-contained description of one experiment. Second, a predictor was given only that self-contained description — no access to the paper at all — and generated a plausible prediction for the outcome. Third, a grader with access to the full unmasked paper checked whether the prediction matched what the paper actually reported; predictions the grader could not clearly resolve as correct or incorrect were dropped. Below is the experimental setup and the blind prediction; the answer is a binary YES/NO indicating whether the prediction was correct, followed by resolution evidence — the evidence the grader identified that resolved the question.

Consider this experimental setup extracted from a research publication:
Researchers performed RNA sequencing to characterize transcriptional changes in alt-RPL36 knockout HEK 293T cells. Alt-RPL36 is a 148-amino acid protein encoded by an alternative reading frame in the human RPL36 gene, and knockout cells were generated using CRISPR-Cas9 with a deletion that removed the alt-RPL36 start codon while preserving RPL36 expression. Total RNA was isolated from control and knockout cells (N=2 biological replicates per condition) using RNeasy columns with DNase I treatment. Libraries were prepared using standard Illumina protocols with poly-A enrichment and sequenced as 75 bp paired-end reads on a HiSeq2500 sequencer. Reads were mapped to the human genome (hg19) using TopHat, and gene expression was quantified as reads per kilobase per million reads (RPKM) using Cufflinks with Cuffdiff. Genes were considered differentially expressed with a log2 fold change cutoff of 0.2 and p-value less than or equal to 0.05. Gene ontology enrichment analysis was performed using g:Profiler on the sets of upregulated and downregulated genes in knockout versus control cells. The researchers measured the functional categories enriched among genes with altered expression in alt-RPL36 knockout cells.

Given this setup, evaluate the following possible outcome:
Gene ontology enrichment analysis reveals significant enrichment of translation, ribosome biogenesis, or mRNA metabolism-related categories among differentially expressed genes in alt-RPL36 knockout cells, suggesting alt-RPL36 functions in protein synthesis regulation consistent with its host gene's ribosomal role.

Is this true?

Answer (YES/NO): NO